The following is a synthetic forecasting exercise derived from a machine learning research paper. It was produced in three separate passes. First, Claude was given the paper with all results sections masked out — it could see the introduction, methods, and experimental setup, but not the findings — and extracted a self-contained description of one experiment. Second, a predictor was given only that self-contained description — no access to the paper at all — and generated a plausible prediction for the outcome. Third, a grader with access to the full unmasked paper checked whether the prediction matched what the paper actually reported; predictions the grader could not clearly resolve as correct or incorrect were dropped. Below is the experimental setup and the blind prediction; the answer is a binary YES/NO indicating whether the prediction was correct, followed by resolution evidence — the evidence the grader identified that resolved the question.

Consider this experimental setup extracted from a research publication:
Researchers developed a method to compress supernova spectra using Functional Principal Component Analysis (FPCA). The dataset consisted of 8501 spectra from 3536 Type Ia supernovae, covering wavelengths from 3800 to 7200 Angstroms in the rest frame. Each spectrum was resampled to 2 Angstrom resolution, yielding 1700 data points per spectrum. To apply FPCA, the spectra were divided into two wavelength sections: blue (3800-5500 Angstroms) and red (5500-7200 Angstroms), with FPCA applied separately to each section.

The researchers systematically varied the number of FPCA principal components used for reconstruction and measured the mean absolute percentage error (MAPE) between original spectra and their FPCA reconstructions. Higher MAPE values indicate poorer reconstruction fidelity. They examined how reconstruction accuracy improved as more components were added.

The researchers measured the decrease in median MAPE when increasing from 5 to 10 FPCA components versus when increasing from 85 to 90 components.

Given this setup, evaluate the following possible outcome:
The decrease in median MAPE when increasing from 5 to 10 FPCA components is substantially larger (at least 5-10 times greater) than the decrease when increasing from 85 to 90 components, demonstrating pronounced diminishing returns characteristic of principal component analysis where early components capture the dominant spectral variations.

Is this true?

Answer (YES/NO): YES